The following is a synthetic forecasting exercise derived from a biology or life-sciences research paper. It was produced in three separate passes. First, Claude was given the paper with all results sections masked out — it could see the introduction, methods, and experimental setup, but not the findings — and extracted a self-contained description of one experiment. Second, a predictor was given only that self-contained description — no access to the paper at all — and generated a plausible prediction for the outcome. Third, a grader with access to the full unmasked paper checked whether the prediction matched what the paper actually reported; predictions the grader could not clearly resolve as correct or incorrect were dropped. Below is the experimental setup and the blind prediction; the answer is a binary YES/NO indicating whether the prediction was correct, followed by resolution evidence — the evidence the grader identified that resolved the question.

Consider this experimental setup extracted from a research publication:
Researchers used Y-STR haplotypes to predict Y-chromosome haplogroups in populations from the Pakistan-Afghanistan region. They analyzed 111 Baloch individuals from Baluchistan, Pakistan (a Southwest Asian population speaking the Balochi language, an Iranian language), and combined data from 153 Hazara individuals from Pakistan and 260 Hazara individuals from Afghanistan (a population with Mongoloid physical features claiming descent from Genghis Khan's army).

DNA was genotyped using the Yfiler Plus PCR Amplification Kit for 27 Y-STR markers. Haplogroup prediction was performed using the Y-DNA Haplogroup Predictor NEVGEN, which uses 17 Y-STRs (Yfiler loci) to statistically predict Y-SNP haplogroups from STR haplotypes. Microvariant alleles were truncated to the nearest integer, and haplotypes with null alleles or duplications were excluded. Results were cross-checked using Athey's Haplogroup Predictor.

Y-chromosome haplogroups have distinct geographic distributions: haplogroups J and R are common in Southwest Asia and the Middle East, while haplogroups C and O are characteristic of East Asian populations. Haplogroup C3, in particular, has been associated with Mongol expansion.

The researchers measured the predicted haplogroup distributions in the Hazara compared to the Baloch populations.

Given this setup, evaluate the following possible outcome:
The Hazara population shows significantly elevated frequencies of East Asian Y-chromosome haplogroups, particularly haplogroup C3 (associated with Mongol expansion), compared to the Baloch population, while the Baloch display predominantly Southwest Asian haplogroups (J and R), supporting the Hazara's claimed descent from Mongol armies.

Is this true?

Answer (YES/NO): NO